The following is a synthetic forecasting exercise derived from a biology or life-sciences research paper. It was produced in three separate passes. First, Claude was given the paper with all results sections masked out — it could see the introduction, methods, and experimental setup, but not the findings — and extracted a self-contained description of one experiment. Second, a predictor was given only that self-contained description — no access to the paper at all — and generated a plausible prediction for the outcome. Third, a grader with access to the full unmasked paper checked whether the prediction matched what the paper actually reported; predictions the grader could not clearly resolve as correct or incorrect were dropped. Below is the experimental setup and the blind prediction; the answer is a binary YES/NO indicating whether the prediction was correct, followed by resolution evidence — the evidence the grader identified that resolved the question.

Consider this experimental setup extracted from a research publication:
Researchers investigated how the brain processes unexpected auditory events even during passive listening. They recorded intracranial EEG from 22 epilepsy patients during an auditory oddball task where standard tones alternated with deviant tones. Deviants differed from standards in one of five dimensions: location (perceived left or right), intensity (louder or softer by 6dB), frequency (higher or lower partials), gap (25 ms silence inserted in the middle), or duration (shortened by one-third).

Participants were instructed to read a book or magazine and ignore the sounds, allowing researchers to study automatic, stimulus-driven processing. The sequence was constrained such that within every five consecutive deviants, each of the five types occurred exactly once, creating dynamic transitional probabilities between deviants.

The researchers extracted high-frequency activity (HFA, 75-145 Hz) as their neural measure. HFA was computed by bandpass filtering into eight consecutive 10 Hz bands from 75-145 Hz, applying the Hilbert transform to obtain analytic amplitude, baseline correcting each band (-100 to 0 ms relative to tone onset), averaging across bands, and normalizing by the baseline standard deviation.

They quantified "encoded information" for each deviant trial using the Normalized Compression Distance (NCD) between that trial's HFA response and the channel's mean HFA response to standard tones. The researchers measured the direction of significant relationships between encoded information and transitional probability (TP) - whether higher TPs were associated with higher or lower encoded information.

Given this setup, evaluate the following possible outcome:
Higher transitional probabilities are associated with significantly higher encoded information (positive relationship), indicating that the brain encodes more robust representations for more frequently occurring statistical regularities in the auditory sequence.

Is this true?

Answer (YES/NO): NO